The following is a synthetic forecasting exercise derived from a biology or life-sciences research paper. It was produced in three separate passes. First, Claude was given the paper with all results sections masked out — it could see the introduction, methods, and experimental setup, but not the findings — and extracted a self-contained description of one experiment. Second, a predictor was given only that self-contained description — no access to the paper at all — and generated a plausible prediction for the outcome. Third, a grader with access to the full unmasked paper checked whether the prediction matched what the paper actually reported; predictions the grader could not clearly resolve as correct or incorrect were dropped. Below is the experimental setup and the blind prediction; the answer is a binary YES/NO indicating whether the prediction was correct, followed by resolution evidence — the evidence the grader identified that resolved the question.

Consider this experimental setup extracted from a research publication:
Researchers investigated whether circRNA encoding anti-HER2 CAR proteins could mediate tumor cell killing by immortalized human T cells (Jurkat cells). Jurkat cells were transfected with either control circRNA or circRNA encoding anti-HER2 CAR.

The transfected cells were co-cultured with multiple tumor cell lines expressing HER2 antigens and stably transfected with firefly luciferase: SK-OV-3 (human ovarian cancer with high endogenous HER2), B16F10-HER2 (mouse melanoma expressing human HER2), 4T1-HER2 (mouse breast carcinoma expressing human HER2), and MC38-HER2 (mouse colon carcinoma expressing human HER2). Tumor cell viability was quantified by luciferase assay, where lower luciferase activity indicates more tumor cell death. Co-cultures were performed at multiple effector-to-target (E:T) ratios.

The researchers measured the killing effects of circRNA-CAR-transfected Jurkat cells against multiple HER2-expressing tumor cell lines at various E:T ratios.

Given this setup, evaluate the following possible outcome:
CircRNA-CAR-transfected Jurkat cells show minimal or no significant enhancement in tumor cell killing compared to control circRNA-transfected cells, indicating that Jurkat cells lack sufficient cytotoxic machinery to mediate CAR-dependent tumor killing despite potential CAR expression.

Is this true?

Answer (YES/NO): NO